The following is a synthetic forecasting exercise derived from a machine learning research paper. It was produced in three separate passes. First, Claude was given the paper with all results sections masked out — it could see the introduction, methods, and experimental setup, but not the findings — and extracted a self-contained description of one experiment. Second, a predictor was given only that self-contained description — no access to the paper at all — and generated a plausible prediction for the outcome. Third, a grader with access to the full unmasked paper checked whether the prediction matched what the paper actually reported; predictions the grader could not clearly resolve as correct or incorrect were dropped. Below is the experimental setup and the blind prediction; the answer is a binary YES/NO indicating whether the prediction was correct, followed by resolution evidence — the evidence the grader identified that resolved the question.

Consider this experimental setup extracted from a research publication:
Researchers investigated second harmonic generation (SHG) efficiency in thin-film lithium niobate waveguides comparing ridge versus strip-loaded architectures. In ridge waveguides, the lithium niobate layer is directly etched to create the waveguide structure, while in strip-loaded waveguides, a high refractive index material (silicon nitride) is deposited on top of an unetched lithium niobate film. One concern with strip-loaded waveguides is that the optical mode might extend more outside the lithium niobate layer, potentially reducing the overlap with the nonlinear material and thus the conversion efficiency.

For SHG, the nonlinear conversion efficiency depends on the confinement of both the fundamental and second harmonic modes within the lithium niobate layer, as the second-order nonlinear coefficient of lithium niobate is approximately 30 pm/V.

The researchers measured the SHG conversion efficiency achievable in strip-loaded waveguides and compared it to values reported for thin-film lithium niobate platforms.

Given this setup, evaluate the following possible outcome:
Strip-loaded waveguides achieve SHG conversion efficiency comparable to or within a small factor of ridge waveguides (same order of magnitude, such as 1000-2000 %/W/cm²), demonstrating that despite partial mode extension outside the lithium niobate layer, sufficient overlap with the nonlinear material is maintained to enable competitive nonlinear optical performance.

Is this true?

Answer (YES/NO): YES